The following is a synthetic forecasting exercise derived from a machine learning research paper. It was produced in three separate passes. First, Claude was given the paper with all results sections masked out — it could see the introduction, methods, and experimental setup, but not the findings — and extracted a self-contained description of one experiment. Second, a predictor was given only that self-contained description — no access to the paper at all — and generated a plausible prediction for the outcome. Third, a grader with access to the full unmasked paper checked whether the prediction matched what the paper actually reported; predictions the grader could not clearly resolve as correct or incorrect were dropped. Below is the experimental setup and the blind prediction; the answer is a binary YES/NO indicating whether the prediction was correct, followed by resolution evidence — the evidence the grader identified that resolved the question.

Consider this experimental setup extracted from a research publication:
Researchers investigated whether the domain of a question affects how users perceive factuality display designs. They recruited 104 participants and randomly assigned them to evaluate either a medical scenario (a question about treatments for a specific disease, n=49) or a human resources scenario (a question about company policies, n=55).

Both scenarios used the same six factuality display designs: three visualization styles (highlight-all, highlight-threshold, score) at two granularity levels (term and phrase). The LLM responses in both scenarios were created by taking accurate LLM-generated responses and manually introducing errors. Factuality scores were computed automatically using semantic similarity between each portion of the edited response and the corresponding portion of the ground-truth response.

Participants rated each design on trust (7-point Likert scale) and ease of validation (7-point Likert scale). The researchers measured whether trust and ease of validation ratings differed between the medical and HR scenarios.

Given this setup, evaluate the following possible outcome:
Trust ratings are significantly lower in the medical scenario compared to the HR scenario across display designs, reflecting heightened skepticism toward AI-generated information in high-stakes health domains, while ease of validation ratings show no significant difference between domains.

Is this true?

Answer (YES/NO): NO